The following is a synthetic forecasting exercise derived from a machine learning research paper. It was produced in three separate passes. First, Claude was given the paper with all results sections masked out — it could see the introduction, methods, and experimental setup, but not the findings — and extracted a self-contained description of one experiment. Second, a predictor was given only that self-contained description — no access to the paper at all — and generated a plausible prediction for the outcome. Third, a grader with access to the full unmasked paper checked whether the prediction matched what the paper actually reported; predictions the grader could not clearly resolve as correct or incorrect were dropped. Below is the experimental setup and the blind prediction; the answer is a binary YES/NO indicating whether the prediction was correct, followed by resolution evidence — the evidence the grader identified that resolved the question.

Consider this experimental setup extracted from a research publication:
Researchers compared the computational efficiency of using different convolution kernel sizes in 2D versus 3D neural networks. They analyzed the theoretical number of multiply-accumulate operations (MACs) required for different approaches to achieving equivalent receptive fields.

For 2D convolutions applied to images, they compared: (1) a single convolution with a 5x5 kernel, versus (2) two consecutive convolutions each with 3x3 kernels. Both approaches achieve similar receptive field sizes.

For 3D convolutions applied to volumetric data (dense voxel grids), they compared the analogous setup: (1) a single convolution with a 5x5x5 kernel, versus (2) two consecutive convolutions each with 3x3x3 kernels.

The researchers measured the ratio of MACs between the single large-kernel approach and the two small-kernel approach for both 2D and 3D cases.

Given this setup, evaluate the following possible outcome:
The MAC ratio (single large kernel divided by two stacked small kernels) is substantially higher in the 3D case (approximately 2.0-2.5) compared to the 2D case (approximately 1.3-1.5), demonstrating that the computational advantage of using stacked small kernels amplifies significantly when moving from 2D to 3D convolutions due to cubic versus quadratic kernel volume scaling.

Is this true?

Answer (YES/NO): YES